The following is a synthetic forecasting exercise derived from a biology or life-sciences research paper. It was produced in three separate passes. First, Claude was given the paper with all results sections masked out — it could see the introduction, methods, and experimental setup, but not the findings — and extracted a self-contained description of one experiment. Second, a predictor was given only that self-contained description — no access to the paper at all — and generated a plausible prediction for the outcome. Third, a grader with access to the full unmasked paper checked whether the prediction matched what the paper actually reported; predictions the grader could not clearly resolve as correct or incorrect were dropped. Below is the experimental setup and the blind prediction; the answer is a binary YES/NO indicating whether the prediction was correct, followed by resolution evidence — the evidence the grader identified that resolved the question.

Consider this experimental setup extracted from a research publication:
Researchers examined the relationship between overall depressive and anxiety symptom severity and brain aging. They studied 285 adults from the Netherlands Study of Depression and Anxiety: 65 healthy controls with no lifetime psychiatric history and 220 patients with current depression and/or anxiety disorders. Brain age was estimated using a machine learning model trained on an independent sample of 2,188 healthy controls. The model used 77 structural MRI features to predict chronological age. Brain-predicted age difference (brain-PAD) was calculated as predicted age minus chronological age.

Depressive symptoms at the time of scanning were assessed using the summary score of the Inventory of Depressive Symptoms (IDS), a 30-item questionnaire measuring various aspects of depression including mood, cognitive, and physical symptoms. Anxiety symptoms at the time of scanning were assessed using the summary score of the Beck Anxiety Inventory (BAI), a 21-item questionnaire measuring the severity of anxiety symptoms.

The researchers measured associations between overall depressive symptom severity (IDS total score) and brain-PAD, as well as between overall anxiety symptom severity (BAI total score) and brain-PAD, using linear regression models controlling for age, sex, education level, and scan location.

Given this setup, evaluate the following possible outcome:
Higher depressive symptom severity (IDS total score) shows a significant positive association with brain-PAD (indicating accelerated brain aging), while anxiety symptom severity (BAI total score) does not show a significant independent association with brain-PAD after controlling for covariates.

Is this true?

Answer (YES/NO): NO